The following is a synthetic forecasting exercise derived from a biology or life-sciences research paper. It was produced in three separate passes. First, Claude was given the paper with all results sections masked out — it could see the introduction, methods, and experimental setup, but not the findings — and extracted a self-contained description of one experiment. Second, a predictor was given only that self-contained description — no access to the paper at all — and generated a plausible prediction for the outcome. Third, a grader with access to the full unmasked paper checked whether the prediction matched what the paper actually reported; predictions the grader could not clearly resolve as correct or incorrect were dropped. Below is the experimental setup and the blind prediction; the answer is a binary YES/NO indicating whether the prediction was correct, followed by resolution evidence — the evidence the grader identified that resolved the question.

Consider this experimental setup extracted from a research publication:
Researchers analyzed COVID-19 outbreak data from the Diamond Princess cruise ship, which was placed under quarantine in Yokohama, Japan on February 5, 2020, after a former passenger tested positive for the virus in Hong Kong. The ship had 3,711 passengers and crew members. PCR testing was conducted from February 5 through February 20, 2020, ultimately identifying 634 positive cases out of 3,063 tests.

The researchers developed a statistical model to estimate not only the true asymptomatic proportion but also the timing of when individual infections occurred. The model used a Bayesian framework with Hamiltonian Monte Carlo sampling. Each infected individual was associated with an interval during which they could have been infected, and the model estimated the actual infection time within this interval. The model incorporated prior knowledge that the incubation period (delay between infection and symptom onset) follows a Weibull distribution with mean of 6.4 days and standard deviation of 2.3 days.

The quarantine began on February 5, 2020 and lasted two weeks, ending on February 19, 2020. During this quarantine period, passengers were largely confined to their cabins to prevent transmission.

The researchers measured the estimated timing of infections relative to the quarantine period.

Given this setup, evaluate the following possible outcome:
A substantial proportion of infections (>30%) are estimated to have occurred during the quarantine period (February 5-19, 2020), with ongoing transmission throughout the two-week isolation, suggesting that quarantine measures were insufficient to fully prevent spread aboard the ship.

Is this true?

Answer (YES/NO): NO